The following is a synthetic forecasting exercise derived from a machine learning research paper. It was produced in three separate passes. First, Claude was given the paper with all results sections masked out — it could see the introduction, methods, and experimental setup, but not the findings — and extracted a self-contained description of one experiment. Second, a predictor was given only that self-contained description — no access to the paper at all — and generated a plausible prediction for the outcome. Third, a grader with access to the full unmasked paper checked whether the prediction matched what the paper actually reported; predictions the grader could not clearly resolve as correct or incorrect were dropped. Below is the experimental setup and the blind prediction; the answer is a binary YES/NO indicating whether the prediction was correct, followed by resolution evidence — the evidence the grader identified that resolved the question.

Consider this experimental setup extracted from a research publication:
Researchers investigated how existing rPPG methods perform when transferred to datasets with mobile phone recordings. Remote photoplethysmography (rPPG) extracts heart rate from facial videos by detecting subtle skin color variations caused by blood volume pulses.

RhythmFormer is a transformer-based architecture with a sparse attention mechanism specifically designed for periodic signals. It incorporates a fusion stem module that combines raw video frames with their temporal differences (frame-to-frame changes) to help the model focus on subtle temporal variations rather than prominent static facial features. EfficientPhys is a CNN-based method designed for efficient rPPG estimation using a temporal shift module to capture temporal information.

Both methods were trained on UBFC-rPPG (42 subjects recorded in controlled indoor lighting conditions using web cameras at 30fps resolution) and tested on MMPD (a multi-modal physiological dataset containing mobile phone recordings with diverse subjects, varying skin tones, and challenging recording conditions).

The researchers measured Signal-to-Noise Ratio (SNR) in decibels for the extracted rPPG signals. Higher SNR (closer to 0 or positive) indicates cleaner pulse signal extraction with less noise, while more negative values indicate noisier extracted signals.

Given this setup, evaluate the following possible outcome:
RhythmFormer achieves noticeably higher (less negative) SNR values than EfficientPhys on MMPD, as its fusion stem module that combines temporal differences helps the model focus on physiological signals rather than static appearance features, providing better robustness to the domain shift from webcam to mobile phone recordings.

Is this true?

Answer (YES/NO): NO